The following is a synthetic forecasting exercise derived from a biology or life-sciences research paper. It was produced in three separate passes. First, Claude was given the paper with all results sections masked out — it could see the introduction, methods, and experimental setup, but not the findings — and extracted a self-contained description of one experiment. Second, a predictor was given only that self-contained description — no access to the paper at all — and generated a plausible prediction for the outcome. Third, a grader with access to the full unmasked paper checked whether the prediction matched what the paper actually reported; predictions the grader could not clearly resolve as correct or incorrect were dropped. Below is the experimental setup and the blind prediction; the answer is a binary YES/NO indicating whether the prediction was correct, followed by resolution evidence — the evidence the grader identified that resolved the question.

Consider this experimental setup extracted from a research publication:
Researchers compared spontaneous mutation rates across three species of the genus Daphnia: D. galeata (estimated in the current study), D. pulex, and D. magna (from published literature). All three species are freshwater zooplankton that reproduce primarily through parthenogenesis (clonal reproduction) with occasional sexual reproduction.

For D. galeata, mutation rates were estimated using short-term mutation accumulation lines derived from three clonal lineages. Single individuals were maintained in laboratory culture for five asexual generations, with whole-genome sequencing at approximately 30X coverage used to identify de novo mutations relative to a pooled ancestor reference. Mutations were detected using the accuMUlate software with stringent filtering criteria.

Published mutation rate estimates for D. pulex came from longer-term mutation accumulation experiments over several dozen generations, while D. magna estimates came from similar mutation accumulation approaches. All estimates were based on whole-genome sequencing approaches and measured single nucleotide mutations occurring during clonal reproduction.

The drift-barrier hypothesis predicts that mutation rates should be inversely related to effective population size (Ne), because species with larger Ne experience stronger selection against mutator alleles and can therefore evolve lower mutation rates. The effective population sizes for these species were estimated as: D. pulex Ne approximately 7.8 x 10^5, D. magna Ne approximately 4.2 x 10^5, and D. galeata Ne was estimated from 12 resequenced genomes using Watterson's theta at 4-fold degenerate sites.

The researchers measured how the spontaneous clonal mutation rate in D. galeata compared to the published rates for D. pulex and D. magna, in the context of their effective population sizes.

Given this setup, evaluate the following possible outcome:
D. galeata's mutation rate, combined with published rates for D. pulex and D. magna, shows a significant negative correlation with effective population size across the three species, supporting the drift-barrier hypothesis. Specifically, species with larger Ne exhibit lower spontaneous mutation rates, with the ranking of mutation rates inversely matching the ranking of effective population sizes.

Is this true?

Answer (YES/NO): YES